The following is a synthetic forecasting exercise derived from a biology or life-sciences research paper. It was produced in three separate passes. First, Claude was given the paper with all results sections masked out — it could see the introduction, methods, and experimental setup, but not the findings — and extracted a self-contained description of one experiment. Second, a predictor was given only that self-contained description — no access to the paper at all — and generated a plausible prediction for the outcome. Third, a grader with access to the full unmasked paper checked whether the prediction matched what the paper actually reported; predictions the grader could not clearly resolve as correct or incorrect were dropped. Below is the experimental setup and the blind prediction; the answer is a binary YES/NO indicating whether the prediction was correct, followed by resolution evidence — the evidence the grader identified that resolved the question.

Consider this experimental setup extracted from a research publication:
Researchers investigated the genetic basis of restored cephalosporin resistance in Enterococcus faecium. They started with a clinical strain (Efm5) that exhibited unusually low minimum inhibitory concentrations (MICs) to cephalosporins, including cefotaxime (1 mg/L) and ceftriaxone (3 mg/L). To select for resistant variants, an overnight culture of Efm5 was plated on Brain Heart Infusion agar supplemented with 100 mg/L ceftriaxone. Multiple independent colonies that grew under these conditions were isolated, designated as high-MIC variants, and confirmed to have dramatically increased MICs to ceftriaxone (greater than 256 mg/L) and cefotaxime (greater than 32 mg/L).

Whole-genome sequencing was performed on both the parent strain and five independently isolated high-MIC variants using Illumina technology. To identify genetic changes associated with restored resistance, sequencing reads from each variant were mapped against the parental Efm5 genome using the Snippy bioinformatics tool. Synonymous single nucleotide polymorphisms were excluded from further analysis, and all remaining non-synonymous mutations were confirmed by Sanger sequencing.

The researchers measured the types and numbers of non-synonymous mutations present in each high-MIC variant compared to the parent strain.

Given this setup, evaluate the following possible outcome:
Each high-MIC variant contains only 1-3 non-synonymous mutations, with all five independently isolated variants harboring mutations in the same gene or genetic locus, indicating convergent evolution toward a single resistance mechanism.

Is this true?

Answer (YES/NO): NO